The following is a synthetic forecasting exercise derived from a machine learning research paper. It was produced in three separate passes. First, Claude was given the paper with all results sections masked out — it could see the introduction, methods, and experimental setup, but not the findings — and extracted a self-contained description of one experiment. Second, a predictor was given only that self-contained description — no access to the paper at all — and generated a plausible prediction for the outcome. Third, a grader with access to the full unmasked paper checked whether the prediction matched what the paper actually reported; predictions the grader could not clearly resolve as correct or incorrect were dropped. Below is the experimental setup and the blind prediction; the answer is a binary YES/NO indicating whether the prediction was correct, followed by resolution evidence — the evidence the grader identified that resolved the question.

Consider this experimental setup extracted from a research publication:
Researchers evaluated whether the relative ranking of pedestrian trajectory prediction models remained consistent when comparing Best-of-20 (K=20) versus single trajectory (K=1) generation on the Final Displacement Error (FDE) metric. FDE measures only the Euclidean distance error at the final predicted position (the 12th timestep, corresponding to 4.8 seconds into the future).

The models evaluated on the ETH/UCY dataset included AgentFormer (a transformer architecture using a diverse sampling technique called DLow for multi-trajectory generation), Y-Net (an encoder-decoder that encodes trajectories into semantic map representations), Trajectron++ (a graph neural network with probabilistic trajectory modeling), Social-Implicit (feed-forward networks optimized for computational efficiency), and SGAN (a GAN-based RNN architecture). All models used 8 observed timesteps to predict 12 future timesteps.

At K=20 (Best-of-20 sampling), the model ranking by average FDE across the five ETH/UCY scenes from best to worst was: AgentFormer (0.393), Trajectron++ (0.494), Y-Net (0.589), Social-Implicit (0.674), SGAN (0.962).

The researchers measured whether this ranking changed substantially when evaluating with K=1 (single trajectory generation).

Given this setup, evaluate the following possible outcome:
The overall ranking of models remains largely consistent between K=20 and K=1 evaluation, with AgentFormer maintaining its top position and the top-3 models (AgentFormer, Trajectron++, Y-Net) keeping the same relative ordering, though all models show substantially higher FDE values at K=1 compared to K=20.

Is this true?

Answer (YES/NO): NO